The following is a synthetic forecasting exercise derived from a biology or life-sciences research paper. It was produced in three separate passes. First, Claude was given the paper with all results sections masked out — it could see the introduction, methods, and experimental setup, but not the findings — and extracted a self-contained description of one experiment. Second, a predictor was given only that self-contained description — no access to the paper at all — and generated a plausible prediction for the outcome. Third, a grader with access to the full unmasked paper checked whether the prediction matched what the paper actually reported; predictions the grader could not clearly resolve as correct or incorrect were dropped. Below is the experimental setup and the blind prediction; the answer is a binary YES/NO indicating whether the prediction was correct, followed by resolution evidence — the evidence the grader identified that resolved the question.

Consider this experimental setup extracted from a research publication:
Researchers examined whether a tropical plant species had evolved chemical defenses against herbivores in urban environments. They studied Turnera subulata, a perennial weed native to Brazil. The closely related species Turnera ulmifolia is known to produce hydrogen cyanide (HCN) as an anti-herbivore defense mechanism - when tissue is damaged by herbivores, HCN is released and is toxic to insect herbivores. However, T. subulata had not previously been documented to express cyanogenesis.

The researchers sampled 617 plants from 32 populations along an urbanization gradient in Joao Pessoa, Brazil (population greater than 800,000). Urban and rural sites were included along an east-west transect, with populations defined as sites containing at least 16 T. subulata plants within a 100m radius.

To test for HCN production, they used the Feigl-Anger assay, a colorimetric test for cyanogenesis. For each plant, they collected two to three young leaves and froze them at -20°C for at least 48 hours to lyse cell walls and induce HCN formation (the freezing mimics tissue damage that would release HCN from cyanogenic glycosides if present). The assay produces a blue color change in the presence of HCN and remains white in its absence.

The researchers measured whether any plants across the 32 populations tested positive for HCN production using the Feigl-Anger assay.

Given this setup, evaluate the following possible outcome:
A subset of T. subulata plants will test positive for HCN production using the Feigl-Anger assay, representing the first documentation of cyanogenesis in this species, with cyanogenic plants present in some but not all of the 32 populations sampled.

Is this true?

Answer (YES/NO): NO